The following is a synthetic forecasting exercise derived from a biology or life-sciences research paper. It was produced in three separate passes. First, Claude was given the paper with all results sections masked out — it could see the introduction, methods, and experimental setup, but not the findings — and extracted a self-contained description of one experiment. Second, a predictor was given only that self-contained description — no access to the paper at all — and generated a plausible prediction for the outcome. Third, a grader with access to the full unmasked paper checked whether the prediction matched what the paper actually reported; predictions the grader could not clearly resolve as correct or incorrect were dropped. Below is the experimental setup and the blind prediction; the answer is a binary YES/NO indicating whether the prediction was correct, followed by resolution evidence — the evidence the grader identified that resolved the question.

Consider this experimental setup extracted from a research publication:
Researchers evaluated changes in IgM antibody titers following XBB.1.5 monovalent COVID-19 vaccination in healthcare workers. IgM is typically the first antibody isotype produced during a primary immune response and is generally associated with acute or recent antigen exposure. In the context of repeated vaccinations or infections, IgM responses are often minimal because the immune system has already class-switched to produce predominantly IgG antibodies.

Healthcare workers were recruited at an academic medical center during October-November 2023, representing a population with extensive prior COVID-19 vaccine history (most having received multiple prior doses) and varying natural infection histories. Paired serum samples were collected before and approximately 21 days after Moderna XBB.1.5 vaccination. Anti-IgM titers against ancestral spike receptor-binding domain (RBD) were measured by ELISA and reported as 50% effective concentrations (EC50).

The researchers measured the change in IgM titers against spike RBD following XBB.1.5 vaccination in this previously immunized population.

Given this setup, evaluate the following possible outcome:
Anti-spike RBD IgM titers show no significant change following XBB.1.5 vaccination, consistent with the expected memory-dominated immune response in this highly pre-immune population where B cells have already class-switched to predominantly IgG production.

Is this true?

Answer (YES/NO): YES